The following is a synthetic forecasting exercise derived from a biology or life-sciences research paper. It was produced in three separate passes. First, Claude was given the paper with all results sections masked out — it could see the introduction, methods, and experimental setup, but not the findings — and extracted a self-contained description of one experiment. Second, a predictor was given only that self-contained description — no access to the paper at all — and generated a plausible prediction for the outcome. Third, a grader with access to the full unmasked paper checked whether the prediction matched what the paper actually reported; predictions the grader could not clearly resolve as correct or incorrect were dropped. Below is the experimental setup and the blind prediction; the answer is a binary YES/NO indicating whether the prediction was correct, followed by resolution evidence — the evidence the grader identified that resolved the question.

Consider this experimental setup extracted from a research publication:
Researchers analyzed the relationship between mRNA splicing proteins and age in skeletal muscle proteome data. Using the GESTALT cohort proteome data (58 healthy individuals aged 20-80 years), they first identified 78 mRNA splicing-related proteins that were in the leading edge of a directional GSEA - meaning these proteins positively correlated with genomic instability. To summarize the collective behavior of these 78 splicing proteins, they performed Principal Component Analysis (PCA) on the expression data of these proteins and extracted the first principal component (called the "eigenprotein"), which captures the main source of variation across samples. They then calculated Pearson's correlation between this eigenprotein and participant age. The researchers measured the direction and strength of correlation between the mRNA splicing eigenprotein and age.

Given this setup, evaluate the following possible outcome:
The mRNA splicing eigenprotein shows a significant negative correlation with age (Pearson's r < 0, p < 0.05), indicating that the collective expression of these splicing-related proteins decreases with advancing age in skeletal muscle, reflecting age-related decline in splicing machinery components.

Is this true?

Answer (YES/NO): NO